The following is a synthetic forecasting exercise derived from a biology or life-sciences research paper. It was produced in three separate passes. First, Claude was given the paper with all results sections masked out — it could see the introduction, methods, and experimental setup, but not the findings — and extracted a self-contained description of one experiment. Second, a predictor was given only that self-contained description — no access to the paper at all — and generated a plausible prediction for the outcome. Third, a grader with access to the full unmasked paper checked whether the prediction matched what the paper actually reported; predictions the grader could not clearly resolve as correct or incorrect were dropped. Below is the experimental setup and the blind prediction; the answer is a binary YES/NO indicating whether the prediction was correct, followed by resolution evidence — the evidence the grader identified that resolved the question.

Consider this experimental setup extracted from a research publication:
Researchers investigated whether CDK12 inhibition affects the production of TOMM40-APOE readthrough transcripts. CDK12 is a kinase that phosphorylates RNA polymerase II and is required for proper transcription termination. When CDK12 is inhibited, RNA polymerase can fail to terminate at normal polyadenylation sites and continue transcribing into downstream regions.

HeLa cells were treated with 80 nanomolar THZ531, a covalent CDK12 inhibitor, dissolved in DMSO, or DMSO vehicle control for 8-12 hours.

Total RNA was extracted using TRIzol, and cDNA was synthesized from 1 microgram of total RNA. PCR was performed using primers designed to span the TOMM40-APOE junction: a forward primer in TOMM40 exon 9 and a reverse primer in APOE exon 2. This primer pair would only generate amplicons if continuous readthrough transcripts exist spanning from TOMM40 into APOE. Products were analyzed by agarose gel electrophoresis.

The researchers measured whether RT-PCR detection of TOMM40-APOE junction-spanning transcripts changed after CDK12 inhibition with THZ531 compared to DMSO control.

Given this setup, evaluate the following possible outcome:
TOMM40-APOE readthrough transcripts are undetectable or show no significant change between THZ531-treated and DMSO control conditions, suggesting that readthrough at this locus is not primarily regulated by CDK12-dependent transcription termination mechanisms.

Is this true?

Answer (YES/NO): NO